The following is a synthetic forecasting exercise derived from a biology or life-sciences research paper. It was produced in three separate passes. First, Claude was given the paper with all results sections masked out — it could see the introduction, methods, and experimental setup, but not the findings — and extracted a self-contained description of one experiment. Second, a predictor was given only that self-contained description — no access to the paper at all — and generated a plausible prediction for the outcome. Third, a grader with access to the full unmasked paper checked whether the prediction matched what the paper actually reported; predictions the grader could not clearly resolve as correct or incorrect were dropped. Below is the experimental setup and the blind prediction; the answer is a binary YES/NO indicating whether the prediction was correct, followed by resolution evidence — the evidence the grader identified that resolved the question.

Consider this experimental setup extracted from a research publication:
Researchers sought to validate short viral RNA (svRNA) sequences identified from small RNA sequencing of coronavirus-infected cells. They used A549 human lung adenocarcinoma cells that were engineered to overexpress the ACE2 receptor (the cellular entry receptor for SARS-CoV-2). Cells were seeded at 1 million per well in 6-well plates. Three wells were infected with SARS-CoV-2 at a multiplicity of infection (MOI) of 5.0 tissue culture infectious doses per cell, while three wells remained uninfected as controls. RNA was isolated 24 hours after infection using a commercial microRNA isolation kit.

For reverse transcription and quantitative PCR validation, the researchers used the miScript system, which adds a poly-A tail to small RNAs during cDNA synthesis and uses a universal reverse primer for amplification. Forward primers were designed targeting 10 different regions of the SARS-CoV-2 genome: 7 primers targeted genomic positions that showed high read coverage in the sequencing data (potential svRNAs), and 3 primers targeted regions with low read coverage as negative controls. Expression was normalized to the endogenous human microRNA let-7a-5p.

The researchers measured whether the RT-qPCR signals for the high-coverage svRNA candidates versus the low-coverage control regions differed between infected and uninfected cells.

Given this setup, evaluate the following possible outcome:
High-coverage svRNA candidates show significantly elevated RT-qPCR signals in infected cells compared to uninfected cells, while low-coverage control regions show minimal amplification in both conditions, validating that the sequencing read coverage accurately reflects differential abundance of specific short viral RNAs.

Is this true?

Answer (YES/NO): YES